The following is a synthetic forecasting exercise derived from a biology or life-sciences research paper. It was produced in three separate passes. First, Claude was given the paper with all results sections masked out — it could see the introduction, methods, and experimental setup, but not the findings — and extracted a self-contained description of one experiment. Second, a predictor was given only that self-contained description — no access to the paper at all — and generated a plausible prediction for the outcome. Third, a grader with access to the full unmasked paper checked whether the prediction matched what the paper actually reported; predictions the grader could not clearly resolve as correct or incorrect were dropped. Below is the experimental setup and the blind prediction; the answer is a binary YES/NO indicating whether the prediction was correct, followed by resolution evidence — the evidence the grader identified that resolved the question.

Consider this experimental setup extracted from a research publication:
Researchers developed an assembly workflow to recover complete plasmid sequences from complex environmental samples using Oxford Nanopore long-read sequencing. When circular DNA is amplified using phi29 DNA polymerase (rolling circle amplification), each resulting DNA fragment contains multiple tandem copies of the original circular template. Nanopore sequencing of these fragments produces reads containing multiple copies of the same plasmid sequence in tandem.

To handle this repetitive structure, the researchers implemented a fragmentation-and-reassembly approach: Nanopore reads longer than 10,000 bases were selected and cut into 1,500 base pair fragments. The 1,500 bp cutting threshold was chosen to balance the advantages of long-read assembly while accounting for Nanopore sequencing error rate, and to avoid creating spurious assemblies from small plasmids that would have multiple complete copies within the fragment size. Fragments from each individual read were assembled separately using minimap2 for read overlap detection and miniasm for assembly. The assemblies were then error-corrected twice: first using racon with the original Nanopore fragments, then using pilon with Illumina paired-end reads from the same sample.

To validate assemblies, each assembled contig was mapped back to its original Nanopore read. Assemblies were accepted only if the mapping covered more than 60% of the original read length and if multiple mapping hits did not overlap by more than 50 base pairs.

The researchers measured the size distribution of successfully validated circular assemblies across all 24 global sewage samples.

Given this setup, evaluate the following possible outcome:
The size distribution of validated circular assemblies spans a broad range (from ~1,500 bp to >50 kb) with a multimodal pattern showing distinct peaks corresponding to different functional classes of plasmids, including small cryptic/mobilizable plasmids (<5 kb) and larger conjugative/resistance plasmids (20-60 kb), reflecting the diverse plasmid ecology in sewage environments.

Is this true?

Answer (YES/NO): NO